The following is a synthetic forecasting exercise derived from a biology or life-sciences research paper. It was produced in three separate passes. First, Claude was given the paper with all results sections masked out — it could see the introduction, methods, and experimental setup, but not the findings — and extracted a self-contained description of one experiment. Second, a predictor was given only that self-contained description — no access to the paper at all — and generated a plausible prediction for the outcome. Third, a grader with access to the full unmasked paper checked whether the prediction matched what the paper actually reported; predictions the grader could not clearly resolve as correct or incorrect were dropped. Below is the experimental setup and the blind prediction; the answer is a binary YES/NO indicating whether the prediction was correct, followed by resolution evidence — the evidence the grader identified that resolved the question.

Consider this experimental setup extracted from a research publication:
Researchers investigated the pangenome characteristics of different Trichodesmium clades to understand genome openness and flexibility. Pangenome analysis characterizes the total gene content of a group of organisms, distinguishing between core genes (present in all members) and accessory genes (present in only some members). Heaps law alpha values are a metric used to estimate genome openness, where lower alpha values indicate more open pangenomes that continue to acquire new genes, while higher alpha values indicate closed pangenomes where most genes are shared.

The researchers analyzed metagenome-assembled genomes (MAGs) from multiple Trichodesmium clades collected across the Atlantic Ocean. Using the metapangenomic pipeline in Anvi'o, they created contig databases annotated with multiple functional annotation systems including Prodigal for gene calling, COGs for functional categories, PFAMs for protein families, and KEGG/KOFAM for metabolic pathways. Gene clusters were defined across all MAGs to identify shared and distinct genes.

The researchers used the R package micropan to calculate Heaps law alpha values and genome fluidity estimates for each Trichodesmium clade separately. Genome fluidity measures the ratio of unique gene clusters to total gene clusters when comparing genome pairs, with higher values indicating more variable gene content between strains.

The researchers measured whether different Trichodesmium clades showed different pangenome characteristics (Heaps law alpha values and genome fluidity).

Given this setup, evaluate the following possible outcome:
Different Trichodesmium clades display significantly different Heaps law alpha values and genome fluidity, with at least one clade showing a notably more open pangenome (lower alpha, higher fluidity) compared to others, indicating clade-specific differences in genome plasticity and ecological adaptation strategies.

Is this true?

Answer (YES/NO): NO